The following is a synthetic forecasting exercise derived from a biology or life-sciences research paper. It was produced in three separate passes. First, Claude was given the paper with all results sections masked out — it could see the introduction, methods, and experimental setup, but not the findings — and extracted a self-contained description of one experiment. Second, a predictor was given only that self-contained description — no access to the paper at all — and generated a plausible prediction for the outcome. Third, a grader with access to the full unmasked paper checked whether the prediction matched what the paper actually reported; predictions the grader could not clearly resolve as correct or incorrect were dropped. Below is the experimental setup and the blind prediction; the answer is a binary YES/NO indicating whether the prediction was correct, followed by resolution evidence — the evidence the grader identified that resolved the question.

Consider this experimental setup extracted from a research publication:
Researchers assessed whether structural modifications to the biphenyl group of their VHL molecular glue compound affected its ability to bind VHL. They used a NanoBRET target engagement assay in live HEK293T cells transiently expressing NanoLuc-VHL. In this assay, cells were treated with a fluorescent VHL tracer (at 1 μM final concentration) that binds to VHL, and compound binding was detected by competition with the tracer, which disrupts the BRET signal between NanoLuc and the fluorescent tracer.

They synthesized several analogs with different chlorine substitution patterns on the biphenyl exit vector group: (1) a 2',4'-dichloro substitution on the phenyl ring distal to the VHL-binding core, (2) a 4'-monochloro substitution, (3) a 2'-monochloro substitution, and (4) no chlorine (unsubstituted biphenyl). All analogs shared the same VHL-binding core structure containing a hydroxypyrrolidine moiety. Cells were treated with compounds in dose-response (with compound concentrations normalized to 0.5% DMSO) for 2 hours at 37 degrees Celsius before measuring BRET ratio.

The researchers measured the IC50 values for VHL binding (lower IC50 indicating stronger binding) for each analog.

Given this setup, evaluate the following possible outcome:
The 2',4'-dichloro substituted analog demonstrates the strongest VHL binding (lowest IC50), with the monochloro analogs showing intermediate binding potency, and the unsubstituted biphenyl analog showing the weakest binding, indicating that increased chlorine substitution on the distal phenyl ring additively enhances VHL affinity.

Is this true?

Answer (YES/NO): NO